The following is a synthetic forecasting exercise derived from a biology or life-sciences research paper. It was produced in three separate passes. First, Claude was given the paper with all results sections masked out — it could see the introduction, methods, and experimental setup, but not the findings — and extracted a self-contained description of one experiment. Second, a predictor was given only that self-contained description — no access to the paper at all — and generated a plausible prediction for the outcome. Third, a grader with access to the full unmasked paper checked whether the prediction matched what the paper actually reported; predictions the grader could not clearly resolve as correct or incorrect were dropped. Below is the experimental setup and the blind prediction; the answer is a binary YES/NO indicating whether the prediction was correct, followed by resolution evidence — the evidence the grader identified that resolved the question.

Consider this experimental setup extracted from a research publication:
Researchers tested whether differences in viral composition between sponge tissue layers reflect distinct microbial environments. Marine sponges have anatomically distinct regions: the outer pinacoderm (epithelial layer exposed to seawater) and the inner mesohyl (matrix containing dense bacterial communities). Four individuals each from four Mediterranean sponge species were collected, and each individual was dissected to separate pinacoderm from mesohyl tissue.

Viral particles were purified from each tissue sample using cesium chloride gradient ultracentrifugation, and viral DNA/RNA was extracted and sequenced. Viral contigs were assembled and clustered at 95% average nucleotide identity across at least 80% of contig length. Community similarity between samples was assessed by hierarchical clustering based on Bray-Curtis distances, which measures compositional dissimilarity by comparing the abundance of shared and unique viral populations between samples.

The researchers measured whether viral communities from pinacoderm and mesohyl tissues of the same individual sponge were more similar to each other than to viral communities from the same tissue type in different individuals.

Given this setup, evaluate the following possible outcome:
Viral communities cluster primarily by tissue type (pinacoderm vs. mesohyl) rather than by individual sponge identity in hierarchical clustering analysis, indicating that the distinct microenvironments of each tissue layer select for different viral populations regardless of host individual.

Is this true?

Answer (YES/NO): NO